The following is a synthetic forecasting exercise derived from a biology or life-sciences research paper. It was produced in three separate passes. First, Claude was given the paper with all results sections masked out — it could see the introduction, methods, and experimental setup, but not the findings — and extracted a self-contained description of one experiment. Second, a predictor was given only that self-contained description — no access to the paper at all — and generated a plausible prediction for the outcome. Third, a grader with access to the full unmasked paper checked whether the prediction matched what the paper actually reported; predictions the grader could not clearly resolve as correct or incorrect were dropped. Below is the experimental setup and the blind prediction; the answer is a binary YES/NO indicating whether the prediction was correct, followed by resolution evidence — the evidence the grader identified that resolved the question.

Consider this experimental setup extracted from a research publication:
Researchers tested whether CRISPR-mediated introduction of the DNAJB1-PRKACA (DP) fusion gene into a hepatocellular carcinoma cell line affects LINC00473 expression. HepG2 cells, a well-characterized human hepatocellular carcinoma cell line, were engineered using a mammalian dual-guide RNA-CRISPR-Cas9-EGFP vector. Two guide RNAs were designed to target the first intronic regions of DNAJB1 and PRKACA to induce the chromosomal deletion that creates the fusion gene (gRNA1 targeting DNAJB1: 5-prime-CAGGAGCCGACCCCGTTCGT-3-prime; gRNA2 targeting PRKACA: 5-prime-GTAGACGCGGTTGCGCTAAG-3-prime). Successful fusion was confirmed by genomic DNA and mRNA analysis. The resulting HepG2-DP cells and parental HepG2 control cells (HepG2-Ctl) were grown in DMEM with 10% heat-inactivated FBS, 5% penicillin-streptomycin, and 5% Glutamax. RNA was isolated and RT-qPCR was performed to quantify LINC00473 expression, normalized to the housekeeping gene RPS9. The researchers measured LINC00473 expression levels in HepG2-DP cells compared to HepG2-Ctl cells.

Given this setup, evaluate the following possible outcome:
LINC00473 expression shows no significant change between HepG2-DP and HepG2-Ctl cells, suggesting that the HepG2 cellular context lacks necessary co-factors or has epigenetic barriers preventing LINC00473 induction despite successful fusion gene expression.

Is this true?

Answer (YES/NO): NO